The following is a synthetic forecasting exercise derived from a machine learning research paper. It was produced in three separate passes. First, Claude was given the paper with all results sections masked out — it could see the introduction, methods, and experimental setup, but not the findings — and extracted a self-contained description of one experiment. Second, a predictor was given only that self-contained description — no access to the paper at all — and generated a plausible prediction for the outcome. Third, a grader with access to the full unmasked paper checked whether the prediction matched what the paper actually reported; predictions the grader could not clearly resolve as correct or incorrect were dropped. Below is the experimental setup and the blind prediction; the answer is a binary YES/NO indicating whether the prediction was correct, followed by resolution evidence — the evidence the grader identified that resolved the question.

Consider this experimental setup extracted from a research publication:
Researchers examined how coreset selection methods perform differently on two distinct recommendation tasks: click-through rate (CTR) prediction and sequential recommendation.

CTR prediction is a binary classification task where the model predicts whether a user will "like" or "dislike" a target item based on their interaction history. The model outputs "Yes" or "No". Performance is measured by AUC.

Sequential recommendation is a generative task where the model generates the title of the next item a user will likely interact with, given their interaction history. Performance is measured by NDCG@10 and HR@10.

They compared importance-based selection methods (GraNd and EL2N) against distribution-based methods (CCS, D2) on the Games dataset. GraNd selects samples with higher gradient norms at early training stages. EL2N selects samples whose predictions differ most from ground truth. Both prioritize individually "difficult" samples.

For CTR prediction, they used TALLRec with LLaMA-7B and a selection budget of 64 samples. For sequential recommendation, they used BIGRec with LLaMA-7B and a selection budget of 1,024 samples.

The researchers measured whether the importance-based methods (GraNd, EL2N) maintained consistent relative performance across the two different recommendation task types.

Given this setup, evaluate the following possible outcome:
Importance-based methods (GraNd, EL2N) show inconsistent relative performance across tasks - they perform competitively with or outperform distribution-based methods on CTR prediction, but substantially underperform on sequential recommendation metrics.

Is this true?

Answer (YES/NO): NO